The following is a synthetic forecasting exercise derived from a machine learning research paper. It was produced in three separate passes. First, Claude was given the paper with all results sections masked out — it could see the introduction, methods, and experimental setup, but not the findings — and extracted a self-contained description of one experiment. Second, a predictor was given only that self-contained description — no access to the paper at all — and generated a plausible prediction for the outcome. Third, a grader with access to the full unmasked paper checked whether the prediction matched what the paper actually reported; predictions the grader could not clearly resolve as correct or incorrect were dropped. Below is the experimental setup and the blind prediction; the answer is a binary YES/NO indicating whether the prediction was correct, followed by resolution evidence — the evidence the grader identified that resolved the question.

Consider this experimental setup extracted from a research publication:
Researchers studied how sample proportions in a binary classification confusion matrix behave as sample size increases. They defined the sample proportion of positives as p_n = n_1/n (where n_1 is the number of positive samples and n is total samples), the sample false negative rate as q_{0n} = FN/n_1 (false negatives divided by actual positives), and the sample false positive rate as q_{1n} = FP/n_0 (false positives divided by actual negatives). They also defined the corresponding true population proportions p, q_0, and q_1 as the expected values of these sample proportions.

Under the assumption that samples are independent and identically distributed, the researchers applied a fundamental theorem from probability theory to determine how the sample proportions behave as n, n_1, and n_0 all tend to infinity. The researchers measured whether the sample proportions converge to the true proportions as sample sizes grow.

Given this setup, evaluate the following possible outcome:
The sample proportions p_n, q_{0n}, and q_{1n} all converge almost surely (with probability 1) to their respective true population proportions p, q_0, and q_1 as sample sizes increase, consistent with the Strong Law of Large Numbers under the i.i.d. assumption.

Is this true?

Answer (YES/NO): NO